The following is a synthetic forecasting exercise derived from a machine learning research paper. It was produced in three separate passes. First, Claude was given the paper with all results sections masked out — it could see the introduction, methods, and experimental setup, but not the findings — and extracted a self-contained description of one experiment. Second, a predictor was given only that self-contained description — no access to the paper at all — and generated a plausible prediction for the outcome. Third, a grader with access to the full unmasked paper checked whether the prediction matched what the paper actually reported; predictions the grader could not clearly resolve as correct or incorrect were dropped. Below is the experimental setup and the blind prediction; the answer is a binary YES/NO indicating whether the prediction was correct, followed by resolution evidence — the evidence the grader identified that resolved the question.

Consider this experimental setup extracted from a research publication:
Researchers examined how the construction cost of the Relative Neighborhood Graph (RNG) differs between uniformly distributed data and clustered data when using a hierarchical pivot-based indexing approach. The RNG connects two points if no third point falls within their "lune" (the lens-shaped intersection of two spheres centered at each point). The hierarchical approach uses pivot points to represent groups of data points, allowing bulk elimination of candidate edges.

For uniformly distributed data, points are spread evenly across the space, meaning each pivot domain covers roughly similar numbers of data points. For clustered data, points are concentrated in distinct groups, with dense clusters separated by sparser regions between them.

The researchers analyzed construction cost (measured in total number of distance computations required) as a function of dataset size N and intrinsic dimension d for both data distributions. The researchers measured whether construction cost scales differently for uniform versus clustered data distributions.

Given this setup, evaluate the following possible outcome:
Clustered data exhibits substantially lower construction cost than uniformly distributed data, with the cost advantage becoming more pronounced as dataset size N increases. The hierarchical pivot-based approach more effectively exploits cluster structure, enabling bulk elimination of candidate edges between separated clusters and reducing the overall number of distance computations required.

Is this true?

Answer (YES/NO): YES